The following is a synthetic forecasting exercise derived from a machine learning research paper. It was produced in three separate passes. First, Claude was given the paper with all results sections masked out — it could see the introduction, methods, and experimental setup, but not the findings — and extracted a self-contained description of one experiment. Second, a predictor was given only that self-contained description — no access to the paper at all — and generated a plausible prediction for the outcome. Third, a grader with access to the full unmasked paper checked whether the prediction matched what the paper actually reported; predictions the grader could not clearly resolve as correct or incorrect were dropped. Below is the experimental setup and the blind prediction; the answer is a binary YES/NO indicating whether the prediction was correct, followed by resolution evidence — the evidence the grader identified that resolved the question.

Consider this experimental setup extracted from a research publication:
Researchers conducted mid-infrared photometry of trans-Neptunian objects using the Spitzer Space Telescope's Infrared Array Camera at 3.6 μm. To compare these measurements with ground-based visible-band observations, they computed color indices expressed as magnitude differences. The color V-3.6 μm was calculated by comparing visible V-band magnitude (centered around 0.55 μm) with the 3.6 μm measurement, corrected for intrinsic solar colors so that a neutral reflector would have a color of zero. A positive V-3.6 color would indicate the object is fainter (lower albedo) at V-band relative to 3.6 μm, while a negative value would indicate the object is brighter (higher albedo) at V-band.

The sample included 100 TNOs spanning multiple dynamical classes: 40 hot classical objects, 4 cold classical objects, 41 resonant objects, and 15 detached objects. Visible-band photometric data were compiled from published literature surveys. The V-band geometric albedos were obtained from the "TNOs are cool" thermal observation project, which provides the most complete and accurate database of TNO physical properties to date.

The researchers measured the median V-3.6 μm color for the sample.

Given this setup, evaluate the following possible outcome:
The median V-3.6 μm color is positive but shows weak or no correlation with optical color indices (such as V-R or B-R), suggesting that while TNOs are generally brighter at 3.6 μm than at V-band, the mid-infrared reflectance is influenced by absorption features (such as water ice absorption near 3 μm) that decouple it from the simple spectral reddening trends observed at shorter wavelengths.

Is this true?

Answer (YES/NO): NO